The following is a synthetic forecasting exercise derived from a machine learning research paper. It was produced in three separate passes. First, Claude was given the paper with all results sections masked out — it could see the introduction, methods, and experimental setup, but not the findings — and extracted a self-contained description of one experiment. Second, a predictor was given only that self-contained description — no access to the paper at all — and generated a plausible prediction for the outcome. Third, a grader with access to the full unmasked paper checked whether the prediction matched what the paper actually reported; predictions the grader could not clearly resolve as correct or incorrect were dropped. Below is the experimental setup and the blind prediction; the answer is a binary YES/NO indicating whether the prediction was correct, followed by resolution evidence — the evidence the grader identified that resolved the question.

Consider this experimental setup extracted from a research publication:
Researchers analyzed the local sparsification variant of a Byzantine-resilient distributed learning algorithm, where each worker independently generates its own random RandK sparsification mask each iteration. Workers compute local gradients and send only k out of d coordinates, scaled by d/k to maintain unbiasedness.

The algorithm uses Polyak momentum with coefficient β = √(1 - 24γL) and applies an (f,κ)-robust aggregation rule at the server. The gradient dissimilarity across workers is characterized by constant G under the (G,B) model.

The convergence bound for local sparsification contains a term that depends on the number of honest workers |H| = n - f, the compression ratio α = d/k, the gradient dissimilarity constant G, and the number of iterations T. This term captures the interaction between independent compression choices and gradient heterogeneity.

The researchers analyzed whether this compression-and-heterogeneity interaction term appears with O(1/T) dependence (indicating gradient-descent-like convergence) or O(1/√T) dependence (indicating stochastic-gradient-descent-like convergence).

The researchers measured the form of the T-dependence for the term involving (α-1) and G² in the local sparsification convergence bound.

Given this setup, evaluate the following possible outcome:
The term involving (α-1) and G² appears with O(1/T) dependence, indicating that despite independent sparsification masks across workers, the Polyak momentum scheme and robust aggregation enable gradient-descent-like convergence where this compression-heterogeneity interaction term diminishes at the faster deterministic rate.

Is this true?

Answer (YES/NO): NO